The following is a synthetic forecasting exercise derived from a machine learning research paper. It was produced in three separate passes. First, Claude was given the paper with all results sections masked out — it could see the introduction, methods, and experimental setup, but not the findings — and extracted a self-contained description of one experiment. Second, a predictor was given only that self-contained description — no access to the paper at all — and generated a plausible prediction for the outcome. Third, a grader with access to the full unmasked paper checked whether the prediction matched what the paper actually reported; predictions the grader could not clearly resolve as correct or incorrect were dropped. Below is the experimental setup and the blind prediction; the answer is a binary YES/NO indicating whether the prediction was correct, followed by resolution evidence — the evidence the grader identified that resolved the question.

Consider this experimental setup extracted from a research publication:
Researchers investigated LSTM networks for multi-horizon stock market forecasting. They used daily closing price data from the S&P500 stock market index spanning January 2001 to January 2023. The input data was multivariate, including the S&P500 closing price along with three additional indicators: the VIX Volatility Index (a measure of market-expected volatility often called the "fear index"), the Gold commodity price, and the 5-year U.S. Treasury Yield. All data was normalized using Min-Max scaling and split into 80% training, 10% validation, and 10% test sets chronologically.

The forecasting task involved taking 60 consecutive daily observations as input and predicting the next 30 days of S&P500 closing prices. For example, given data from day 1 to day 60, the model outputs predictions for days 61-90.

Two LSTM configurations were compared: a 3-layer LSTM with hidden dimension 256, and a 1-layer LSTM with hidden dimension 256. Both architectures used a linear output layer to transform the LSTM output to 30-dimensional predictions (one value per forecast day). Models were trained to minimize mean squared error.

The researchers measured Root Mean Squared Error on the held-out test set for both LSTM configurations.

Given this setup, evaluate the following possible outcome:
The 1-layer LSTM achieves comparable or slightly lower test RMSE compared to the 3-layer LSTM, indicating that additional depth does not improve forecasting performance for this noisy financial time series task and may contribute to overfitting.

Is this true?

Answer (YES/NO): NO